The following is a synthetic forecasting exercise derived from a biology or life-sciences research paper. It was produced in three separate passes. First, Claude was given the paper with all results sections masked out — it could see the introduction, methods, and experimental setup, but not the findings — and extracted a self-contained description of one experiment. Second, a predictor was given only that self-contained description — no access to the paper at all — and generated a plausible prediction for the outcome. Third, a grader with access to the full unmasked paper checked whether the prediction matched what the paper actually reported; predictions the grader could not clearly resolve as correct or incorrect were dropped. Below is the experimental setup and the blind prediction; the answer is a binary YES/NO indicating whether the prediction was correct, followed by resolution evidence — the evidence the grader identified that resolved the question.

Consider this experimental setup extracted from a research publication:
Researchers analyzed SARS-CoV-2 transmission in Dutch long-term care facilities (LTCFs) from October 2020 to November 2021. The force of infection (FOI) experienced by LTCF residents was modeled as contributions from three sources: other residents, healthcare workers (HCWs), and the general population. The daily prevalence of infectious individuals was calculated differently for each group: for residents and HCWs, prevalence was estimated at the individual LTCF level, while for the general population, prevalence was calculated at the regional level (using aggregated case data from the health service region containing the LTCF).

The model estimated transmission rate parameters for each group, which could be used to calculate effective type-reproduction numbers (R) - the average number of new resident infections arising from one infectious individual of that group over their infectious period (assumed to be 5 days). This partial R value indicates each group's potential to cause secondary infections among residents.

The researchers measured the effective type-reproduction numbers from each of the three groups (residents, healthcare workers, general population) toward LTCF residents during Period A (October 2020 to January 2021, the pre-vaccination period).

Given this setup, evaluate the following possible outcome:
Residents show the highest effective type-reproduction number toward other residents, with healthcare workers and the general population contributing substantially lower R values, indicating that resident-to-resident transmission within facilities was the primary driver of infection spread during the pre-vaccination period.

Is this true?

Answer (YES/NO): NO